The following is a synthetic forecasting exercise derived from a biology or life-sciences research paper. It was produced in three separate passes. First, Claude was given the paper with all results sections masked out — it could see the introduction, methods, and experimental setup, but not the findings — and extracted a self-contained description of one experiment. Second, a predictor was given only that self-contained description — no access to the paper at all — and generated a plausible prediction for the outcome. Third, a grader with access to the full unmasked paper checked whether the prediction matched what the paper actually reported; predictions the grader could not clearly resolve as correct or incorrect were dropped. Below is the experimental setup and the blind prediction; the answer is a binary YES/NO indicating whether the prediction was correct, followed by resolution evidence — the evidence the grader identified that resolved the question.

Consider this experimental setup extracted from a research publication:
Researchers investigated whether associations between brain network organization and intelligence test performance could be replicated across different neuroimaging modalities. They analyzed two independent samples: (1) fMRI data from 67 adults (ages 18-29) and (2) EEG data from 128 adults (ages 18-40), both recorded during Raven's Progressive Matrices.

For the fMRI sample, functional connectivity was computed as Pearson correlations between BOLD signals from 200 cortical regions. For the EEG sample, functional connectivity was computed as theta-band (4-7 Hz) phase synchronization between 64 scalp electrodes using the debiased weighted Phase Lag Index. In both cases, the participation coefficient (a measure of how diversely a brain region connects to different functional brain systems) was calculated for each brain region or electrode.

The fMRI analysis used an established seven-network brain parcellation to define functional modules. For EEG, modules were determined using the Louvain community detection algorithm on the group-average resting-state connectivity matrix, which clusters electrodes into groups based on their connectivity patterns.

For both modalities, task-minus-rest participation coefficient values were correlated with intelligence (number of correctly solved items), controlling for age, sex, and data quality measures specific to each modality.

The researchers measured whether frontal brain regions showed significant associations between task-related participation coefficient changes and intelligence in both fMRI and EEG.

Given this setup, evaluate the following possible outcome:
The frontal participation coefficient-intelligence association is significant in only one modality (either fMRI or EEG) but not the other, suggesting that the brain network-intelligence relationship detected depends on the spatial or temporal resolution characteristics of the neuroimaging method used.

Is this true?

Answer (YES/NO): YES